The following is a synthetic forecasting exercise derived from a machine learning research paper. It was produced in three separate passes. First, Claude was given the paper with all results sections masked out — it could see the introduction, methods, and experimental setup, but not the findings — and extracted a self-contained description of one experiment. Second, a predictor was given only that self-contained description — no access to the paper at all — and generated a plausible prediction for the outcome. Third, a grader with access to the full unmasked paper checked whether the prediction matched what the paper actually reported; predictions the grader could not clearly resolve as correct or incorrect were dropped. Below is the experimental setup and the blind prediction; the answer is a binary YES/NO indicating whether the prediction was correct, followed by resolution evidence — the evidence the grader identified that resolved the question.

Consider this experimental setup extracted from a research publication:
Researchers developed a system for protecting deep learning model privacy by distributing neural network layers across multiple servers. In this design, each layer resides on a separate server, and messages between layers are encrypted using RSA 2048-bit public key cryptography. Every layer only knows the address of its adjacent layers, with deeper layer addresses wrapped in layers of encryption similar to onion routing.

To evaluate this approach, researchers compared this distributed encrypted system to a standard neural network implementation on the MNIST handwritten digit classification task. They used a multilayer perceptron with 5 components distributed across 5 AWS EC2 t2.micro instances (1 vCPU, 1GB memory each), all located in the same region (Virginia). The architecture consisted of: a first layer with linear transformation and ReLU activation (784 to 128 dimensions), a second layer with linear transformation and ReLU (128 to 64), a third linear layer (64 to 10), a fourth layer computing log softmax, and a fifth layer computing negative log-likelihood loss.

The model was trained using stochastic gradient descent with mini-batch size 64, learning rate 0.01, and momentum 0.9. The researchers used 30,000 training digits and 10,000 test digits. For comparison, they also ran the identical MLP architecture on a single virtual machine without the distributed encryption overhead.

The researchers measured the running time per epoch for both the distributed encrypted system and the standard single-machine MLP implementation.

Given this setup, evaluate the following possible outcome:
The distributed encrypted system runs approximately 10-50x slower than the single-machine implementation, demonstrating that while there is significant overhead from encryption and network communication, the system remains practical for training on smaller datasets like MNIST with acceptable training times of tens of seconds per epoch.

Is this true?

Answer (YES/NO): NO